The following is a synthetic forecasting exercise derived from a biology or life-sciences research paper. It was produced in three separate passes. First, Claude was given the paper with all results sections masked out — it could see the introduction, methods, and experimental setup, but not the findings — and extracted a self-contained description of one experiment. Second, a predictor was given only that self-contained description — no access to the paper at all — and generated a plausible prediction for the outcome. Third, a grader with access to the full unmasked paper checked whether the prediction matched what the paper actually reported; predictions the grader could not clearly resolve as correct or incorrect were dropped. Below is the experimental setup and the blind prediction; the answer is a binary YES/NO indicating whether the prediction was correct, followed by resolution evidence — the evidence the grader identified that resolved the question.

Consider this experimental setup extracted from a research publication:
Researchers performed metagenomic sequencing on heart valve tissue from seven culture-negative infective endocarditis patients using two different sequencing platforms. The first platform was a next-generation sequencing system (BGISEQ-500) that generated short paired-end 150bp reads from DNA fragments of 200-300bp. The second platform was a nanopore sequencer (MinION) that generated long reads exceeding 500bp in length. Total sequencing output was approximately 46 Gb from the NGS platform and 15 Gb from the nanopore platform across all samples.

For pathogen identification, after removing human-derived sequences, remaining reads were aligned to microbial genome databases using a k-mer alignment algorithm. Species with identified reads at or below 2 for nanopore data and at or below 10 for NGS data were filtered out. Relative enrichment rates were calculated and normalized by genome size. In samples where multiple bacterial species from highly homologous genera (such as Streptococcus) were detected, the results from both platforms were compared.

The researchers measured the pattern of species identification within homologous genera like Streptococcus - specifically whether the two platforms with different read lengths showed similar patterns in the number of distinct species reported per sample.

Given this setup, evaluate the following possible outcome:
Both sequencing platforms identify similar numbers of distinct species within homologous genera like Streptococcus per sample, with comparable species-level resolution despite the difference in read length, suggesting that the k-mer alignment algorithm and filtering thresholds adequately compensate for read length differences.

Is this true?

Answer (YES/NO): NO